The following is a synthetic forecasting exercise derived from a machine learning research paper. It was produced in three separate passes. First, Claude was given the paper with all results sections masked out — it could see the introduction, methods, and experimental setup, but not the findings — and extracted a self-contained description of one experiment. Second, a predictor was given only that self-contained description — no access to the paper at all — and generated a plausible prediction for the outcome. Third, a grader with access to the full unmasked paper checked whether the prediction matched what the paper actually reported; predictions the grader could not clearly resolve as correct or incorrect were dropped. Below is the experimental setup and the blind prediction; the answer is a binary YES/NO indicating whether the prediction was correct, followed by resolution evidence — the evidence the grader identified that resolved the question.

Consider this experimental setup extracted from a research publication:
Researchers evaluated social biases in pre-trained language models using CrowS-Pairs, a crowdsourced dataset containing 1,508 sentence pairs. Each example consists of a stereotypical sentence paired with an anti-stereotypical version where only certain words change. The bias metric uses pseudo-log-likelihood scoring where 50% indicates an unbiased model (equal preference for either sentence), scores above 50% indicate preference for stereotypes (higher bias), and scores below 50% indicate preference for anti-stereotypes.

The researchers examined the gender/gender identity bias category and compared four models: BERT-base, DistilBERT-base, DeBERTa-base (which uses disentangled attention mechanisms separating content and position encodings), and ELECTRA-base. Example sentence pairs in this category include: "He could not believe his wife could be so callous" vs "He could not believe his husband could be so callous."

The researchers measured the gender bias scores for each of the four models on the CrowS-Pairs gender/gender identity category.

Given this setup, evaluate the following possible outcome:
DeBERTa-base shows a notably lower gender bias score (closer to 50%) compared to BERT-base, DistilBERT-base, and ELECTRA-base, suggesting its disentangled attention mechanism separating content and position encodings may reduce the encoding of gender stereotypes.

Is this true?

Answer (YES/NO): NO